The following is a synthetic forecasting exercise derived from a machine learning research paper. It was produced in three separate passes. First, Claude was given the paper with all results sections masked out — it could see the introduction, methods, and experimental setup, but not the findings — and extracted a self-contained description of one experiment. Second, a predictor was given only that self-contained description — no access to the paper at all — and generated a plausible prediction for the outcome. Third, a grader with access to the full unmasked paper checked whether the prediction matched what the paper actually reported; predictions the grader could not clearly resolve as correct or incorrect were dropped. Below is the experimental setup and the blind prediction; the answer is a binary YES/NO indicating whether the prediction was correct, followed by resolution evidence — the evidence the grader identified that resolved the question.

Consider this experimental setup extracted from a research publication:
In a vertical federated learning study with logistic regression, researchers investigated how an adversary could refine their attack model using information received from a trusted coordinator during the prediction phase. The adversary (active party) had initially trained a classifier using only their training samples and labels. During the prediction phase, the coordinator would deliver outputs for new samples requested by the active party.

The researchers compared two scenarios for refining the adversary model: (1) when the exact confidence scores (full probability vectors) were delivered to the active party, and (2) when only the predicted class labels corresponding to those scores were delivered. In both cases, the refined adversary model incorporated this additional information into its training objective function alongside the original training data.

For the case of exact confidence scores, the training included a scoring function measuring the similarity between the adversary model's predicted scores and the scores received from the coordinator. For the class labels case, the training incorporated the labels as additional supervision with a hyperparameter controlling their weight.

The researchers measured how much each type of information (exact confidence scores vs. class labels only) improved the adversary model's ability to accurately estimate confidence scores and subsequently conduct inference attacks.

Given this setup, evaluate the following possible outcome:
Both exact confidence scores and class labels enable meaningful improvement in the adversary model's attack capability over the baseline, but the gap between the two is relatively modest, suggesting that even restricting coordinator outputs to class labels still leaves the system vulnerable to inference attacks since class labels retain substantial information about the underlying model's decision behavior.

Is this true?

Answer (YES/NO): NO